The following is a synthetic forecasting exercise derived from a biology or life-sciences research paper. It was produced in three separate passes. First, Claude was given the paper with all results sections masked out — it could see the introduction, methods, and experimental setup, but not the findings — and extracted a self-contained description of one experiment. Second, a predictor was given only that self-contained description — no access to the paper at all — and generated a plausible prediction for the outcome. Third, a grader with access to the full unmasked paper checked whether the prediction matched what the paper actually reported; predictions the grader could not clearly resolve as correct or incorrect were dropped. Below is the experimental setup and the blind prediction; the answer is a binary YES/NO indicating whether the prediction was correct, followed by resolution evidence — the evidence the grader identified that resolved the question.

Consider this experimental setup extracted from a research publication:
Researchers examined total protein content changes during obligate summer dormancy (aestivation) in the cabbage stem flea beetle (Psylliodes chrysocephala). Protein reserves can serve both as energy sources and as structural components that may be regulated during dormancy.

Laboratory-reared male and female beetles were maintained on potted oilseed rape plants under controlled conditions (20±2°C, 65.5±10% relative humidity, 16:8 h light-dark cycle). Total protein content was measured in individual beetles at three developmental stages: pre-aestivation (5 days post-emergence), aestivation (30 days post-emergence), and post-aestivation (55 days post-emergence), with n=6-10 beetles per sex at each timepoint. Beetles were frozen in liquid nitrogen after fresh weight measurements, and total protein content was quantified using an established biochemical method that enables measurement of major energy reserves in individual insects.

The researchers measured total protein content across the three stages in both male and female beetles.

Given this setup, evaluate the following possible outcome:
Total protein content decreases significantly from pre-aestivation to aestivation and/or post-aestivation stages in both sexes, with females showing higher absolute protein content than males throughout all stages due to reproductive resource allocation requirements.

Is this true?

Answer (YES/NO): NO